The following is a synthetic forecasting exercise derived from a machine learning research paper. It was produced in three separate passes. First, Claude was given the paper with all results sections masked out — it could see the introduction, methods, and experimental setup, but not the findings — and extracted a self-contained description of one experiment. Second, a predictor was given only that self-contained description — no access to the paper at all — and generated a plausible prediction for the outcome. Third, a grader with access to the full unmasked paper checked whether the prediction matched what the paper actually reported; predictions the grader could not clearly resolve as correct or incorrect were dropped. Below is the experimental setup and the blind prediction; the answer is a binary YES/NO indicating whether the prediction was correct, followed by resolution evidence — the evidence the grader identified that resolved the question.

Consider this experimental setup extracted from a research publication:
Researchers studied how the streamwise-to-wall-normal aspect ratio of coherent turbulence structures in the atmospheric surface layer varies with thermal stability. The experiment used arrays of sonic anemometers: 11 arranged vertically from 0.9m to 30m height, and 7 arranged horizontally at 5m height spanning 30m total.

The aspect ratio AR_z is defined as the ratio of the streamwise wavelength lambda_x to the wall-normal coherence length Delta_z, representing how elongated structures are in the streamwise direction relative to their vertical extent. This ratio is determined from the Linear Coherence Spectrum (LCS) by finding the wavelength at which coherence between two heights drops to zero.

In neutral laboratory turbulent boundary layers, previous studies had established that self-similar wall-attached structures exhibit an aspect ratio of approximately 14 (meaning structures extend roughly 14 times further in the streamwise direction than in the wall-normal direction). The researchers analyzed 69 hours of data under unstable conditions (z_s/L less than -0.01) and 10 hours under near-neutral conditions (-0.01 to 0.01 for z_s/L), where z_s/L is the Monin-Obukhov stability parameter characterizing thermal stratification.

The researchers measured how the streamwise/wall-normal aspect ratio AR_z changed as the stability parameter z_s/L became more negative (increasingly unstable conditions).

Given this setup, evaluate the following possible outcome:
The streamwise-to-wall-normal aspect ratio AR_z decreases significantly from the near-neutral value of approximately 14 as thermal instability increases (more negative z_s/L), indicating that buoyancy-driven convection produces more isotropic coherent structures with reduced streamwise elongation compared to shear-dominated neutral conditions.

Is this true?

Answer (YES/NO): YES